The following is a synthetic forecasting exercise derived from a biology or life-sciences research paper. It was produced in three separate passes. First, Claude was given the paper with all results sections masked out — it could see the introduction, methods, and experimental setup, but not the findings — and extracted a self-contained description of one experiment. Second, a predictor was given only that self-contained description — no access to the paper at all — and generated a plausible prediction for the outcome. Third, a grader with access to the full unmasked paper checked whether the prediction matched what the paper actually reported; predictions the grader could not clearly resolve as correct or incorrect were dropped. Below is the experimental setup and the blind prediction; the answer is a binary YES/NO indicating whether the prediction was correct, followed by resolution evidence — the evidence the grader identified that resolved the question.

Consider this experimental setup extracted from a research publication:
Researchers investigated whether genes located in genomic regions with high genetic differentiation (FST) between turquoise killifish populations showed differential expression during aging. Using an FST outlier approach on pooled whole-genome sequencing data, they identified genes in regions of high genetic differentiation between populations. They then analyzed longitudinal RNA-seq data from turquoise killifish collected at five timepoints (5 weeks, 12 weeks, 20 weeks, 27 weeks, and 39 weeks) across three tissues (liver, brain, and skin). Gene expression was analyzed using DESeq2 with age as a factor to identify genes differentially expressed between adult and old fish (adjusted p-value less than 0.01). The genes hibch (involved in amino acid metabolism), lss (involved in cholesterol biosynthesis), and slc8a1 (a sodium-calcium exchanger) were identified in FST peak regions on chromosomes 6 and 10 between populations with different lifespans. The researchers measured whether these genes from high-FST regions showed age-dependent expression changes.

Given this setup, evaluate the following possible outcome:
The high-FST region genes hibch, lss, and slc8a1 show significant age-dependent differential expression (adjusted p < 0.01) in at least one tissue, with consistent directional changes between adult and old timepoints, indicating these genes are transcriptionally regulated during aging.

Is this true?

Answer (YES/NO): YES